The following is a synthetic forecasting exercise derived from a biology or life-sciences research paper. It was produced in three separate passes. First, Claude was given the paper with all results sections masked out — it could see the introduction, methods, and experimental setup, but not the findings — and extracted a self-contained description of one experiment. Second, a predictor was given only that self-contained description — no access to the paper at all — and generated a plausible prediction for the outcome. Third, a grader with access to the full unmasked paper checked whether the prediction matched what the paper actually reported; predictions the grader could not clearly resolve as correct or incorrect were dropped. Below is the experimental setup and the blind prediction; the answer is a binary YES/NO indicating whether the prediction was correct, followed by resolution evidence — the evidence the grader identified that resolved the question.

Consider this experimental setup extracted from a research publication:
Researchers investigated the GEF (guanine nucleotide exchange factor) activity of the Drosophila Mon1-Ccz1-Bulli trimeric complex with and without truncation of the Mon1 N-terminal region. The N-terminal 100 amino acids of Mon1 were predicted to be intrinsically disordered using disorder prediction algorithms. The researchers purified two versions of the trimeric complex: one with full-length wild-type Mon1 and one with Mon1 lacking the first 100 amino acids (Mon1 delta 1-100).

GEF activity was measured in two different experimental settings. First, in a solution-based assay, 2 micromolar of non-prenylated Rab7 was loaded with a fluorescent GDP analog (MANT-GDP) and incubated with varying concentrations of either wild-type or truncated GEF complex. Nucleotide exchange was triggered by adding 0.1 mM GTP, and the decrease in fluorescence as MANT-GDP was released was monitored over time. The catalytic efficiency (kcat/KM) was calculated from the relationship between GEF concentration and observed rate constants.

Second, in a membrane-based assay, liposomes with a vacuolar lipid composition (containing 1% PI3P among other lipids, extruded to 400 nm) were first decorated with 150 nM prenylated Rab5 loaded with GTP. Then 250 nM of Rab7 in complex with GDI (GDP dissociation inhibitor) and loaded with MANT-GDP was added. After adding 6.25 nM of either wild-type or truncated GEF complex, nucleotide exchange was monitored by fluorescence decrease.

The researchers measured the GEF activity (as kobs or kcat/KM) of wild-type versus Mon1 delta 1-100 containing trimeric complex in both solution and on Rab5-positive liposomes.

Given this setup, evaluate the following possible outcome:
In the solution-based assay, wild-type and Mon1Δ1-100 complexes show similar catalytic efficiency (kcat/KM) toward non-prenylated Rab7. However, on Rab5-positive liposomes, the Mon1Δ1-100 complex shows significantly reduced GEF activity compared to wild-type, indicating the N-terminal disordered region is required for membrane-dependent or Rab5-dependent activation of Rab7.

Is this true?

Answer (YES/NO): NO